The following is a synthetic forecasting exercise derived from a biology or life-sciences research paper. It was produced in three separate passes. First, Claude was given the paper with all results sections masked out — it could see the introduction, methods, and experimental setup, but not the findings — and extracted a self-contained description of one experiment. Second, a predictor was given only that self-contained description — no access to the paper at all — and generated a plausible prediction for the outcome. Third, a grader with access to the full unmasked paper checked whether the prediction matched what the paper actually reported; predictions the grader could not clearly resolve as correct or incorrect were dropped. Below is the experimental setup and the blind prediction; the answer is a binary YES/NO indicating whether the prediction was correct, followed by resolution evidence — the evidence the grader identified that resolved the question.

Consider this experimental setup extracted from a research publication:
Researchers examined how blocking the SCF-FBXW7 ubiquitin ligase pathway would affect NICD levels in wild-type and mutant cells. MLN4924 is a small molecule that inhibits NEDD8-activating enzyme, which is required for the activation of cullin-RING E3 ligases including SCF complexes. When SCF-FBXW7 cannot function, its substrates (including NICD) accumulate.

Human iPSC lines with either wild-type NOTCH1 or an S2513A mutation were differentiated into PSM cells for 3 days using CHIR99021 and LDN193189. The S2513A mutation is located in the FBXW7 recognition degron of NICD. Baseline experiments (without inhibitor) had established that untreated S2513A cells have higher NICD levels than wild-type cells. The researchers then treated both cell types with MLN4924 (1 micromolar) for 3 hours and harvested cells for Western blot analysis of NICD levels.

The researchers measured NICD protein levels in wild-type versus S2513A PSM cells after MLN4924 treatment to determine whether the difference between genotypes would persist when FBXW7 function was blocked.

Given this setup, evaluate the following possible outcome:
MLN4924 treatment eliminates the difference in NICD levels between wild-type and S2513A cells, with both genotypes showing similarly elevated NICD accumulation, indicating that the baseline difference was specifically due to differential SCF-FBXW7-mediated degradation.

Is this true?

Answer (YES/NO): NO